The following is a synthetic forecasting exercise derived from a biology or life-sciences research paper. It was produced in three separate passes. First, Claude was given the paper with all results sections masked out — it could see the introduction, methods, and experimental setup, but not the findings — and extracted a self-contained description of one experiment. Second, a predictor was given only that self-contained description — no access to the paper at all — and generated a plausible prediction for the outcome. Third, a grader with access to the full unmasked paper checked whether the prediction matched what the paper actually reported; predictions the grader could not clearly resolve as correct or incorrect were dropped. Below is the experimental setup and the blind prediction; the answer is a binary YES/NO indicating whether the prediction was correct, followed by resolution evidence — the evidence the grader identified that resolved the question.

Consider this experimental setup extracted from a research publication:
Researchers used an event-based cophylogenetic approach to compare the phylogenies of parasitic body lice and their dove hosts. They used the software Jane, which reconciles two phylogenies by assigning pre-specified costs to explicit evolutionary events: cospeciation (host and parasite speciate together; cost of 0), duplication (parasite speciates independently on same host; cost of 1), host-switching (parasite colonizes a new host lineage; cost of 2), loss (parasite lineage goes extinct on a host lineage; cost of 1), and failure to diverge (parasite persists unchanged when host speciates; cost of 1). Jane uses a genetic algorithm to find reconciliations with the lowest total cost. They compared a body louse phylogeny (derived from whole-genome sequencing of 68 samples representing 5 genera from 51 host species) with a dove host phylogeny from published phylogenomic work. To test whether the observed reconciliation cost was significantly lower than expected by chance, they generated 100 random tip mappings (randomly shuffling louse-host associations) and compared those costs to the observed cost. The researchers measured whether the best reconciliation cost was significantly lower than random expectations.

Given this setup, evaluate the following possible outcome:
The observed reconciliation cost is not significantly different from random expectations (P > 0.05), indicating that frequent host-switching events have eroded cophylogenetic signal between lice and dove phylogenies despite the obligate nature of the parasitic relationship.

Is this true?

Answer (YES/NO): NO